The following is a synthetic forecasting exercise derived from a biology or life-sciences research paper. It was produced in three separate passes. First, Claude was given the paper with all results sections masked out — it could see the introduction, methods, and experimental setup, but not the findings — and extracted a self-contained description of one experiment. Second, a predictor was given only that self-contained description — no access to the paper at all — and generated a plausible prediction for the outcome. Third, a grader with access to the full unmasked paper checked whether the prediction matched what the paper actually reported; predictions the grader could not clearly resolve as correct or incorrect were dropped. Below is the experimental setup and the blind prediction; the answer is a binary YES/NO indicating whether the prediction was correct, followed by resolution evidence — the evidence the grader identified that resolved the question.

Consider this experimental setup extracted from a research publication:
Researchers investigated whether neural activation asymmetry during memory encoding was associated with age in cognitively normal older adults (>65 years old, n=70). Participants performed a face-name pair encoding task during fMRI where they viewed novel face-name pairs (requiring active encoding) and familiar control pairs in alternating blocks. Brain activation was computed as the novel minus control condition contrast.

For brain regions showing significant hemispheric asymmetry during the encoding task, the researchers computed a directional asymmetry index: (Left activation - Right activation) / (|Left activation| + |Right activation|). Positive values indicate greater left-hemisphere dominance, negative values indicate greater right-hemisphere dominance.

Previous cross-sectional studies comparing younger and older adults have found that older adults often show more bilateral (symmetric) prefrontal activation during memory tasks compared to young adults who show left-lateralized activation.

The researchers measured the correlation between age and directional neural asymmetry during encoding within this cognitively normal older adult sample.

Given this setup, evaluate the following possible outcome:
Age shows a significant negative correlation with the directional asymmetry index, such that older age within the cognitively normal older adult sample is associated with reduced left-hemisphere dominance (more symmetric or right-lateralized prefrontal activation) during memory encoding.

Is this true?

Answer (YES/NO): NO